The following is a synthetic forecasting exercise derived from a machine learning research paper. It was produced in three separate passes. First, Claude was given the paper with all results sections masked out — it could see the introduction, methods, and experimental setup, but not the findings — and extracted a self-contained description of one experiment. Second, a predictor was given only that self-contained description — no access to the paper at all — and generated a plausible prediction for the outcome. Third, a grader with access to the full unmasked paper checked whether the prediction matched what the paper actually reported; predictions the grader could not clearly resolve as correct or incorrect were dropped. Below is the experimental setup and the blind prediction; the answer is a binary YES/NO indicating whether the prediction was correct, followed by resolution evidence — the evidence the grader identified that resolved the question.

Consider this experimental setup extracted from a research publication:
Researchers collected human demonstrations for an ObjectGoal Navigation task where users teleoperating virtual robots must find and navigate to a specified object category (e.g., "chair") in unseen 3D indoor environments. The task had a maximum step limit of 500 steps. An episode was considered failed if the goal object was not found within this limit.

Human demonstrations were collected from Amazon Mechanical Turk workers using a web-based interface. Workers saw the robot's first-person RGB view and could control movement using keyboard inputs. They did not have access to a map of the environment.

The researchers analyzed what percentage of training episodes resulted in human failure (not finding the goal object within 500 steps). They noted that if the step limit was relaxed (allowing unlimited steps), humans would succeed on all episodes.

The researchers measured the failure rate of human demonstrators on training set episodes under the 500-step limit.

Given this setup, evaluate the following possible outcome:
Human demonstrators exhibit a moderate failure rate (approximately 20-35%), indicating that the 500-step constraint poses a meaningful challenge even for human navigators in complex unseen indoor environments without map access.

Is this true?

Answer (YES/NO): NO